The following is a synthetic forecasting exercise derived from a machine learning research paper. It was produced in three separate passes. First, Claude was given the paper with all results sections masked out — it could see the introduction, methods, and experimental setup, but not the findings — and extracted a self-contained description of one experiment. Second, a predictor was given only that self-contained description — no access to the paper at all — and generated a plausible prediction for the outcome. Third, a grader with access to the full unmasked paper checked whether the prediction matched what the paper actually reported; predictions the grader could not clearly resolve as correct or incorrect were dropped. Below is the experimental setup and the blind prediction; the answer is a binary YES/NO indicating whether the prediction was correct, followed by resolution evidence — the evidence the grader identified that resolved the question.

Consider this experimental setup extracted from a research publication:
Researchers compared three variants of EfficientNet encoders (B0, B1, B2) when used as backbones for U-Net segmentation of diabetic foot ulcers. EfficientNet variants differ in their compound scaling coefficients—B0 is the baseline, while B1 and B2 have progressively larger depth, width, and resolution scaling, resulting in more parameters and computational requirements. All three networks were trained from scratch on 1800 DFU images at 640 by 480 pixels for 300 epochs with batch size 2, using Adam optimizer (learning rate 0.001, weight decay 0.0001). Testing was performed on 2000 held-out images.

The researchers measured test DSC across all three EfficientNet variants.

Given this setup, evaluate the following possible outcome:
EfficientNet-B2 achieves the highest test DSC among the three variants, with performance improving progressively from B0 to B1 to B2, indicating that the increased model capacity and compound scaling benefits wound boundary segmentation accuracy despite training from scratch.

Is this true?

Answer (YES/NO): NO